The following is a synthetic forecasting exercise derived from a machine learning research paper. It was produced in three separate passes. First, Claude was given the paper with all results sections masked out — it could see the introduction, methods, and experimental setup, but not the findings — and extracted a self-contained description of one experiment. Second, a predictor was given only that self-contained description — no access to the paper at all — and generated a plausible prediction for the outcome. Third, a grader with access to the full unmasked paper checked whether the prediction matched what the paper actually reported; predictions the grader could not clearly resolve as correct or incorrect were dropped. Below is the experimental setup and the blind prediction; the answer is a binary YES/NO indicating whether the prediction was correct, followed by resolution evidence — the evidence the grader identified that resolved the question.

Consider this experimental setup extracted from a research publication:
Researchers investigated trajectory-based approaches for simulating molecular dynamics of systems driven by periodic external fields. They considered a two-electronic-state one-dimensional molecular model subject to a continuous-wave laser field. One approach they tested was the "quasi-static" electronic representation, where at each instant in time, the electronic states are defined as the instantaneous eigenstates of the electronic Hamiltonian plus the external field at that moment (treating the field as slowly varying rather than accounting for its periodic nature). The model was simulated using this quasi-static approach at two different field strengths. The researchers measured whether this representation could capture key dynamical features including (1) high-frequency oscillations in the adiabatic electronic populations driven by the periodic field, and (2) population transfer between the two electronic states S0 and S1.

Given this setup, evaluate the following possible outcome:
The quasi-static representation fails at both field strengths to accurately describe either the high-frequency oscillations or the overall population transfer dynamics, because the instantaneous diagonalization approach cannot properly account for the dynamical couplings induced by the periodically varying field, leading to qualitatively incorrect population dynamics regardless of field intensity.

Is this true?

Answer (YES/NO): NO